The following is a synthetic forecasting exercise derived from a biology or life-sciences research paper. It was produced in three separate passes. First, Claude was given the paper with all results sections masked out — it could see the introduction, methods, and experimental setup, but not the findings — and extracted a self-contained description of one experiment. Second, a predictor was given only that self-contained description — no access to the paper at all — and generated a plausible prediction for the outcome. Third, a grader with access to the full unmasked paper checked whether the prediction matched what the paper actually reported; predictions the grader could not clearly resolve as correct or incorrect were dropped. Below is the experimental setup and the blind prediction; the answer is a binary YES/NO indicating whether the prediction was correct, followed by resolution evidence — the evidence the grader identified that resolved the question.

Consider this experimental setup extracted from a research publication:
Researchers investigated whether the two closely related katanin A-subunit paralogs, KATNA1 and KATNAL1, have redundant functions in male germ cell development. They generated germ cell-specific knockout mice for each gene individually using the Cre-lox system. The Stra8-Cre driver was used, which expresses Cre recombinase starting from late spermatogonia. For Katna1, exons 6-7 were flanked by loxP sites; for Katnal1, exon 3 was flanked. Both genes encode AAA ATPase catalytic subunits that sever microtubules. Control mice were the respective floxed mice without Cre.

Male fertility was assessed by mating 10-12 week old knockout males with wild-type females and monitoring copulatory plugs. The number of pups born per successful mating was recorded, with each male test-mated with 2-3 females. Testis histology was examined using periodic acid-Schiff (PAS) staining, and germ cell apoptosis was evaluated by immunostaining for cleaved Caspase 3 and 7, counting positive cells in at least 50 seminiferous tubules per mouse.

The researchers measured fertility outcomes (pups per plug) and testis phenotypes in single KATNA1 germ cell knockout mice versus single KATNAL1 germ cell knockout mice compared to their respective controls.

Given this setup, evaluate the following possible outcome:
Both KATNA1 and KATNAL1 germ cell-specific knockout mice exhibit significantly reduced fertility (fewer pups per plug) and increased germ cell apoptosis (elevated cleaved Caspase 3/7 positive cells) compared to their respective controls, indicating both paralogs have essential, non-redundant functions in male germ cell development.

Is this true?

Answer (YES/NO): NO